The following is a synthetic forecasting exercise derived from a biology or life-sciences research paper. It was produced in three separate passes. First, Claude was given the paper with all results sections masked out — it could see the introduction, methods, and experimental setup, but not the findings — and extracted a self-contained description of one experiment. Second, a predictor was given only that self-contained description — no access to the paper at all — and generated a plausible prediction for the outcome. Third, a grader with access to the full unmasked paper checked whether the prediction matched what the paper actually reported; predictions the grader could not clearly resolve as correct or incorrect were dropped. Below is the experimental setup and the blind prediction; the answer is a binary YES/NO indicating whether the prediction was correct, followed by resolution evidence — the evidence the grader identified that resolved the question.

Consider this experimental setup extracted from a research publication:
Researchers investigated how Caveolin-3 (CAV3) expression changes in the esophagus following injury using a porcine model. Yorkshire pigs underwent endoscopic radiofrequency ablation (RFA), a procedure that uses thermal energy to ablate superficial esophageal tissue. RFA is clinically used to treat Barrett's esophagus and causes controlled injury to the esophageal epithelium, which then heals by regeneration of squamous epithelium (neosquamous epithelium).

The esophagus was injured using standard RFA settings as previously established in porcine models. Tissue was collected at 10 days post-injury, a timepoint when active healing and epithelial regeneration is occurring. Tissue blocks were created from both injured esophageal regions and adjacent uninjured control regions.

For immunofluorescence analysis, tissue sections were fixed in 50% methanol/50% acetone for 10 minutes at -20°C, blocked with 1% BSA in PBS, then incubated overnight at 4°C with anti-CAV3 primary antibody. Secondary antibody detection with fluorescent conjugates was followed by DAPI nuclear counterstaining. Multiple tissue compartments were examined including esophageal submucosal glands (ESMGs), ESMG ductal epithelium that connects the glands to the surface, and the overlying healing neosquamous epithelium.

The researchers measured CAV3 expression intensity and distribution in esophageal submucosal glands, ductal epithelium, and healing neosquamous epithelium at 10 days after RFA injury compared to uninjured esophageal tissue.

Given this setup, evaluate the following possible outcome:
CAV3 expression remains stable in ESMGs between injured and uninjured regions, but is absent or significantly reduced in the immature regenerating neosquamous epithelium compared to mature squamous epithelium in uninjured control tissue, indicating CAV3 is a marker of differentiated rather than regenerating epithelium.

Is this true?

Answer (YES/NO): NO